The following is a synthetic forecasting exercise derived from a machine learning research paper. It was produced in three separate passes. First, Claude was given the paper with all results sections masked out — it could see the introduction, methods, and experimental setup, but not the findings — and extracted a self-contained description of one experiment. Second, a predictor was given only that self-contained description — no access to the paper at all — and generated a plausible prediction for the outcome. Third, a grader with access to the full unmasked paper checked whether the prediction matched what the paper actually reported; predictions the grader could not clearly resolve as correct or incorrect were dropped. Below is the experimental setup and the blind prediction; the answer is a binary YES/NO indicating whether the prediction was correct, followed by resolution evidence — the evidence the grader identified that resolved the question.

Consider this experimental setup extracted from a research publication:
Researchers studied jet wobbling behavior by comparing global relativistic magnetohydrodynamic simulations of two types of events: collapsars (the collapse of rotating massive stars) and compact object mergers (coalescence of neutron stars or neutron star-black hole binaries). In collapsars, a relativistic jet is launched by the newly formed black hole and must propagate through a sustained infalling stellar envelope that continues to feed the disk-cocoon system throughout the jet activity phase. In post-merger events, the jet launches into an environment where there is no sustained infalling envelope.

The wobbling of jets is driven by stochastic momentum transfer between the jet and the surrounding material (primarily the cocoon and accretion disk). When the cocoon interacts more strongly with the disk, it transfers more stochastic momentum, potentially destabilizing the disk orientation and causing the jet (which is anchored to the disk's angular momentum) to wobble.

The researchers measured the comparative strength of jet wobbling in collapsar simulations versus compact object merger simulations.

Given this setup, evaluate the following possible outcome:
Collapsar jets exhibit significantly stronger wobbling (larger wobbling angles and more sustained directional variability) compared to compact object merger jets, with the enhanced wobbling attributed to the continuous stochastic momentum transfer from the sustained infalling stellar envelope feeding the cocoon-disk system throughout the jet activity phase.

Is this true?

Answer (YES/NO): YES